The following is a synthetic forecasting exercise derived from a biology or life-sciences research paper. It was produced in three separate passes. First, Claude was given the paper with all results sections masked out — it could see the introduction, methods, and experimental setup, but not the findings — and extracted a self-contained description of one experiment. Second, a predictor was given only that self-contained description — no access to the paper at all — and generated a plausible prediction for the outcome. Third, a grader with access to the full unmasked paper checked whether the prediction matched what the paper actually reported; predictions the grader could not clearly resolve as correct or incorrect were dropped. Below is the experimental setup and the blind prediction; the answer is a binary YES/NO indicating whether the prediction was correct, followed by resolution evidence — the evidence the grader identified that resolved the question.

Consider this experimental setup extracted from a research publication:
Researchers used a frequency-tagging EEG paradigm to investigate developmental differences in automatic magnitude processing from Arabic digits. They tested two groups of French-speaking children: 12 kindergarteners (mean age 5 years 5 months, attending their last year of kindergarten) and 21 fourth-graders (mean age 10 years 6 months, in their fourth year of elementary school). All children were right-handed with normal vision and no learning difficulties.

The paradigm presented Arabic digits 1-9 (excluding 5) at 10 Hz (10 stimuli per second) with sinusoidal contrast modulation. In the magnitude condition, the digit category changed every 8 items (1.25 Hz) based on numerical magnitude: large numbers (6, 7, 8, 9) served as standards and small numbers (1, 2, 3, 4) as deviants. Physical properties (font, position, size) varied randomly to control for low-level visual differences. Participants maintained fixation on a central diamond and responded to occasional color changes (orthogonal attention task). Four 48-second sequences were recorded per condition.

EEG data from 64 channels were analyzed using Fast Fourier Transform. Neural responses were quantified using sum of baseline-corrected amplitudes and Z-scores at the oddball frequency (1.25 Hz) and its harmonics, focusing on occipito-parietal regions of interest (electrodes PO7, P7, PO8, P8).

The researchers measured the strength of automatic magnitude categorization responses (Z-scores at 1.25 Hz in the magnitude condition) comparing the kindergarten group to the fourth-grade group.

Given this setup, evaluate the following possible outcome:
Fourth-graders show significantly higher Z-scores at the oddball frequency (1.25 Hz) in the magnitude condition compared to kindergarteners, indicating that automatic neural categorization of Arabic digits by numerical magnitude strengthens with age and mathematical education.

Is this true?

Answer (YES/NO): NO